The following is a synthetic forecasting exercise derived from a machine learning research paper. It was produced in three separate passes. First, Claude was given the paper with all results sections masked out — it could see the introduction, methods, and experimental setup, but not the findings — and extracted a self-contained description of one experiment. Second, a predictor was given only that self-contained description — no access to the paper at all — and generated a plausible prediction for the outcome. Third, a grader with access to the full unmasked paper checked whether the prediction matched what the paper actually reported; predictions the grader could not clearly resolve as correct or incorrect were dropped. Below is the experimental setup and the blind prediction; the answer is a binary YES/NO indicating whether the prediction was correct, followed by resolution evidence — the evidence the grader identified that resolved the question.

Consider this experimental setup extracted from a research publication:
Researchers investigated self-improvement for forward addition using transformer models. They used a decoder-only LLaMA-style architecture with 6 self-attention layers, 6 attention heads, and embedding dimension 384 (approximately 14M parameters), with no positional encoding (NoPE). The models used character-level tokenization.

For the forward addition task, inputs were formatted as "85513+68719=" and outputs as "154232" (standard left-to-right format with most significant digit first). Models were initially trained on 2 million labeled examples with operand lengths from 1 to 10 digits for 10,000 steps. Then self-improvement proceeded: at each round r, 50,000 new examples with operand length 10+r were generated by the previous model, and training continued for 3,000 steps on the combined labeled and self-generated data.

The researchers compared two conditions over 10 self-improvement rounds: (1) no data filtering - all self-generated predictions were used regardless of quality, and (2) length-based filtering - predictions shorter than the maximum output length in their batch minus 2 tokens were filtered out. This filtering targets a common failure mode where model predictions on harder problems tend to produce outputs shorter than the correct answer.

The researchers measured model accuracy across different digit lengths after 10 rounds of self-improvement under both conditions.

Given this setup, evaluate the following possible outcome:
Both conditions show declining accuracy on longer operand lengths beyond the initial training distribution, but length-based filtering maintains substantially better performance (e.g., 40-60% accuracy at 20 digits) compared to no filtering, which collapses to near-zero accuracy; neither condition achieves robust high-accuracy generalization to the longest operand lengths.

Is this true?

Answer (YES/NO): NO